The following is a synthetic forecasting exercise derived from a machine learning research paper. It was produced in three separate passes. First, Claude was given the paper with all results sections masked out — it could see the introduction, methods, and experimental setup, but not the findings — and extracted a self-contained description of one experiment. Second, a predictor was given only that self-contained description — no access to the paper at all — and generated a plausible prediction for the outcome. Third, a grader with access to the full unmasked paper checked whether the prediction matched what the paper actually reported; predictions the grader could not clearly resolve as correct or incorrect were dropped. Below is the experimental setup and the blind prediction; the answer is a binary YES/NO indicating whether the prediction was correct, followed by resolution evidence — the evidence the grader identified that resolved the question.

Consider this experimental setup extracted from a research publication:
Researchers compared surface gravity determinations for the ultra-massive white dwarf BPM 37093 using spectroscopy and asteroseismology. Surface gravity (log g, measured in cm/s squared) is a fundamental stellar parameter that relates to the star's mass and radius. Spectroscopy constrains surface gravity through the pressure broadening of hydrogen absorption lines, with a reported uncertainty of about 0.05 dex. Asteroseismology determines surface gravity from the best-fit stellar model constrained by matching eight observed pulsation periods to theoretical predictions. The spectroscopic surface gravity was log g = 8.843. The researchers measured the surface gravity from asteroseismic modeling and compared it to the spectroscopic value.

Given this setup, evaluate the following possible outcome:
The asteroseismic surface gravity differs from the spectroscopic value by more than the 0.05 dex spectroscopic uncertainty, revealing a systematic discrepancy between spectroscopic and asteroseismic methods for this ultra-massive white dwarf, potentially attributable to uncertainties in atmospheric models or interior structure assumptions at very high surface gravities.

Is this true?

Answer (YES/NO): NO